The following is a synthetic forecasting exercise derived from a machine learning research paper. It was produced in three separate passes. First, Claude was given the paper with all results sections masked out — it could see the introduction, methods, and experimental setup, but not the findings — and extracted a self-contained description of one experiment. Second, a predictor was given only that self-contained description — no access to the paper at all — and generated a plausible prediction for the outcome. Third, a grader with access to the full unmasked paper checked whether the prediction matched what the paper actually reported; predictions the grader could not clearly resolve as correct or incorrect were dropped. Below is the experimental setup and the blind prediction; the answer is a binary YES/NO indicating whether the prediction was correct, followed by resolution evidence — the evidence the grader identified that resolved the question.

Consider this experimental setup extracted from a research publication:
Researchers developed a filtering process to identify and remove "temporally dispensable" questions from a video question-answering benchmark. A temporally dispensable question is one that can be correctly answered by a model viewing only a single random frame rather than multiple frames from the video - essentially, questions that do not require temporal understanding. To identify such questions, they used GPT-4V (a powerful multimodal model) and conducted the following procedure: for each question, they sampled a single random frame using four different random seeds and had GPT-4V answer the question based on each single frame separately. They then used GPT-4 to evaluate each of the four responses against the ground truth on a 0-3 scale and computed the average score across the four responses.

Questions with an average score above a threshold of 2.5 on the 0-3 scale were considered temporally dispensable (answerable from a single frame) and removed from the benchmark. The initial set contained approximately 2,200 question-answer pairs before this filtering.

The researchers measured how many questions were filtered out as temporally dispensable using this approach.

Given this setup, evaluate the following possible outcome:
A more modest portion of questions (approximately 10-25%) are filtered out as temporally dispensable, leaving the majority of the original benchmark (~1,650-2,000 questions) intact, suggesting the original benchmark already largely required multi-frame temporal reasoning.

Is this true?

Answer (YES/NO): YES